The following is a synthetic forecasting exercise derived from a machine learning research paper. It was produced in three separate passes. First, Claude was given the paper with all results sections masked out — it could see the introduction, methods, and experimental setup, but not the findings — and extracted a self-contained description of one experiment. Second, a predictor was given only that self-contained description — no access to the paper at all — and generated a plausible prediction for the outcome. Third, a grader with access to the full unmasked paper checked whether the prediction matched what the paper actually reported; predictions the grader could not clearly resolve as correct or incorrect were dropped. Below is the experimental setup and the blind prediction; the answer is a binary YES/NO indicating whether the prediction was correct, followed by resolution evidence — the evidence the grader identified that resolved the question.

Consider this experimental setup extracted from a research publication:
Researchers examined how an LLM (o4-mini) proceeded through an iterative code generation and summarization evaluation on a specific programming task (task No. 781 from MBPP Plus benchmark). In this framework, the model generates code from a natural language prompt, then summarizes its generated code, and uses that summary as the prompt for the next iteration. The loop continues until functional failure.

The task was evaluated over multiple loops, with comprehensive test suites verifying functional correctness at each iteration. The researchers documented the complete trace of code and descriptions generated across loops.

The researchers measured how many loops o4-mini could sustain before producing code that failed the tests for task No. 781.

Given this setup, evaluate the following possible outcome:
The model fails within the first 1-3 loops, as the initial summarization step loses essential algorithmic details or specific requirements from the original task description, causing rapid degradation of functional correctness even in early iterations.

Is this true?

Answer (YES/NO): NO